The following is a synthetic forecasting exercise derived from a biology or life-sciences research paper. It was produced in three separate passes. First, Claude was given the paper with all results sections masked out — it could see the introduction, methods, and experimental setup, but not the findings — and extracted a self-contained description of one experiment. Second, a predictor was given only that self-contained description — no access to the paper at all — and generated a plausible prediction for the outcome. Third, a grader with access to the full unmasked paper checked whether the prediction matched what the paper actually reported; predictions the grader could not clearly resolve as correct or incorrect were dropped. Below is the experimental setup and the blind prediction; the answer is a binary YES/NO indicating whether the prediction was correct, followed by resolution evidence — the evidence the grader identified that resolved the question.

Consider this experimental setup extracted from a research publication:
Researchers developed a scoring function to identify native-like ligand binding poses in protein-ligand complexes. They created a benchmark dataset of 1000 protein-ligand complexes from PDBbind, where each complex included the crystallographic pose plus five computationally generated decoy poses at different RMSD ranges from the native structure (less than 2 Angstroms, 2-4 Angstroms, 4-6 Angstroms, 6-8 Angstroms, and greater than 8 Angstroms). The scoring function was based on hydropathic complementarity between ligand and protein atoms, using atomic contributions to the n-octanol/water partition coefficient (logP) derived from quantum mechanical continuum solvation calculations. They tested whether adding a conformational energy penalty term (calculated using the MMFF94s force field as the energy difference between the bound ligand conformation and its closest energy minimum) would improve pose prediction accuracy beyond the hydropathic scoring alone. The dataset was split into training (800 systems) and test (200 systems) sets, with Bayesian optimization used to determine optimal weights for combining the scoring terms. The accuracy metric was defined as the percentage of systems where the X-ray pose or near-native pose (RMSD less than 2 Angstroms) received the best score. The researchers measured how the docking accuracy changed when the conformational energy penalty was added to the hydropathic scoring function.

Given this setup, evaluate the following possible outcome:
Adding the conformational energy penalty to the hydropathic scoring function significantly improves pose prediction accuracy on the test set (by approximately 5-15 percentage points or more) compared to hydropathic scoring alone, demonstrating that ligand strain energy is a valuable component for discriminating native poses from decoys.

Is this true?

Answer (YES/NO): NO